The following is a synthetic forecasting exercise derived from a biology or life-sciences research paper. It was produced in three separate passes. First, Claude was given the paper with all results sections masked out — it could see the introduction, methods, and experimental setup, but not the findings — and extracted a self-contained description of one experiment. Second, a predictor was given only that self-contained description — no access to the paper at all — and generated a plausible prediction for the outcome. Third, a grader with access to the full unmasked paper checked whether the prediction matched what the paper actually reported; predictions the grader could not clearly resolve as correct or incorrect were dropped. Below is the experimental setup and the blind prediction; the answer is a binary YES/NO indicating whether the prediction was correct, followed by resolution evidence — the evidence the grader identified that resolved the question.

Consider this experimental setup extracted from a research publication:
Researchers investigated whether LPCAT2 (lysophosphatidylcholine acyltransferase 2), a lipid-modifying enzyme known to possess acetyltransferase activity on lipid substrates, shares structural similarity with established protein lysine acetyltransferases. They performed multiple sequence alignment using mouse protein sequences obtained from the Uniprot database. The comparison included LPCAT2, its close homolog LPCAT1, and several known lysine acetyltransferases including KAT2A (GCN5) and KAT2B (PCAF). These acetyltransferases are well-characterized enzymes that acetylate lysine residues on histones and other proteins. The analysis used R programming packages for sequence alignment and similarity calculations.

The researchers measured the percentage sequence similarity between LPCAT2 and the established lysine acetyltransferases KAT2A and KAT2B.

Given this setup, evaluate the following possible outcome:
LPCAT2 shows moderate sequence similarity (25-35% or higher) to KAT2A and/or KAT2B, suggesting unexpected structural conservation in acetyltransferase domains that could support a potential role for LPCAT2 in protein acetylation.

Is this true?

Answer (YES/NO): YES